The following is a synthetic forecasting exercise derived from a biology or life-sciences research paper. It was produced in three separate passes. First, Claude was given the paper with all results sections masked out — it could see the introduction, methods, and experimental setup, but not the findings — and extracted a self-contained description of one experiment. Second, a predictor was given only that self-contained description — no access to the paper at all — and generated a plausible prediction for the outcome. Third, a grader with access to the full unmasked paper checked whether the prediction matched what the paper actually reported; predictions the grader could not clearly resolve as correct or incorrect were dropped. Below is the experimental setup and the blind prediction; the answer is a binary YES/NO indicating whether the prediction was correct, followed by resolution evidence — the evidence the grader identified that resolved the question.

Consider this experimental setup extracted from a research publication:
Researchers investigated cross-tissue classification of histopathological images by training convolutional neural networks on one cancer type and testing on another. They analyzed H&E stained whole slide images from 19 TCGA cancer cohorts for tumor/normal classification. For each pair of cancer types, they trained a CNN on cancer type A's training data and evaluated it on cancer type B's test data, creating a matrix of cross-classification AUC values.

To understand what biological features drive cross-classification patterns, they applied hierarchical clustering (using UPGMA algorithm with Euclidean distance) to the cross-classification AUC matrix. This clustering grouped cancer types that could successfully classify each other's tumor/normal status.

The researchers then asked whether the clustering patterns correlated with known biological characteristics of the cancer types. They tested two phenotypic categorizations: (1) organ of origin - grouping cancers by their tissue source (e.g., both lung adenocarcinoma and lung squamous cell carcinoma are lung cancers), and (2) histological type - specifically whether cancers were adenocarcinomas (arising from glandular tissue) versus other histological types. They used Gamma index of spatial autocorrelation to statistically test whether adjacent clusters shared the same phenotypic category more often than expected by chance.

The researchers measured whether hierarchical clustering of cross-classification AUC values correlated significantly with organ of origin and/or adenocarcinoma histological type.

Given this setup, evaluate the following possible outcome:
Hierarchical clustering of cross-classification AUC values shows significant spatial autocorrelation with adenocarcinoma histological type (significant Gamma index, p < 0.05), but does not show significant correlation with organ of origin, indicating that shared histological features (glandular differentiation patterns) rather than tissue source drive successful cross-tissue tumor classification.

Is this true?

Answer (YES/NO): NO